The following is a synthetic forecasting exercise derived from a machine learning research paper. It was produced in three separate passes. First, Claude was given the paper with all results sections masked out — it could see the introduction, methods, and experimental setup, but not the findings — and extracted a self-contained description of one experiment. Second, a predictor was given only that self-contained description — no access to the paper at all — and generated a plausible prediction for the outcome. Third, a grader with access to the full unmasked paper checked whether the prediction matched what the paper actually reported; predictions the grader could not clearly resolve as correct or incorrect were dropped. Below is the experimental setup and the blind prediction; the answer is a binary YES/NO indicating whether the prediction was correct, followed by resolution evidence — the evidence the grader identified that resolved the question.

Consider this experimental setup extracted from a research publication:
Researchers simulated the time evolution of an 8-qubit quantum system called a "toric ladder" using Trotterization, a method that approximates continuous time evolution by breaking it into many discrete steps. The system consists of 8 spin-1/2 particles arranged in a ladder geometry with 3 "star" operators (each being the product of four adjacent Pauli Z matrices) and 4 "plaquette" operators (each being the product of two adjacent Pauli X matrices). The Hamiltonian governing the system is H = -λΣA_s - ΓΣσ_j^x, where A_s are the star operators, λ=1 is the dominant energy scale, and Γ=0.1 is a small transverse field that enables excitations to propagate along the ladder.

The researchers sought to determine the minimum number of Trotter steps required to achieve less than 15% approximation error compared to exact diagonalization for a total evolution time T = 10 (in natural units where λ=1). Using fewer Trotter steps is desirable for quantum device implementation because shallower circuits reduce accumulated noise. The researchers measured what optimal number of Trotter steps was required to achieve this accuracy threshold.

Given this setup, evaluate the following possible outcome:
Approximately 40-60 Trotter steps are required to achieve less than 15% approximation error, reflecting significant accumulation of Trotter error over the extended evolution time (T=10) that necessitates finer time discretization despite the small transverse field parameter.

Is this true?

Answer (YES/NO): NO